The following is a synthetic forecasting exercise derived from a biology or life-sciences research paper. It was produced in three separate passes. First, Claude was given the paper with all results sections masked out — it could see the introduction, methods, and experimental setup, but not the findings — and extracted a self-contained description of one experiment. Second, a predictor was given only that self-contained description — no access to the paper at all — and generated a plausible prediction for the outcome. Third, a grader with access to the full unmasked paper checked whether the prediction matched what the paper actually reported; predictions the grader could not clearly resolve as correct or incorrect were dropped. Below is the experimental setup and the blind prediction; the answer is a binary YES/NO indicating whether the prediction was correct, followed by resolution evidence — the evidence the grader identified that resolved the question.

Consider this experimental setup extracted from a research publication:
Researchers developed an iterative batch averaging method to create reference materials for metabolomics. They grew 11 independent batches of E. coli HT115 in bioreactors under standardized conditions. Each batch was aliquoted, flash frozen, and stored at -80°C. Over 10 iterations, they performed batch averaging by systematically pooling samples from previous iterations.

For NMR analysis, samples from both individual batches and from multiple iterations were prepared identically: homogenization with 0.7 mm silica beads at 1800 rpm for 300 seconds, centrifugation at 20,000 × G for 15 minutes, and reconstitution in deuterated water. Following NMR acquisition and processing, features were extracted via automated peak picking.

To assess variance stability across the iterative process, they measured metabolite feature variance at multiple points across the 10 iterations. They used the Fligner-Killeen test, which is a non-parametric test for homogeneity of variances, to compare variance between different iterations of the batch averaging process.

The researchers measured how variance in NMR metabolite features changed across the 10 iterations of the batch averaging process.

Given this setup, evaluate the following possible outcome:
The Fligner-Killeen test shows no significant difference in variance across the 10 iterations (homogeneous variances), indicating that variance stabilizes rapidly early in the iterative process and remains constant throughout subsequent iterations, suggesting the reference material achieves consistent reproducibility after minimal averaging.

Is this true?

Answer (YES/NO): NO